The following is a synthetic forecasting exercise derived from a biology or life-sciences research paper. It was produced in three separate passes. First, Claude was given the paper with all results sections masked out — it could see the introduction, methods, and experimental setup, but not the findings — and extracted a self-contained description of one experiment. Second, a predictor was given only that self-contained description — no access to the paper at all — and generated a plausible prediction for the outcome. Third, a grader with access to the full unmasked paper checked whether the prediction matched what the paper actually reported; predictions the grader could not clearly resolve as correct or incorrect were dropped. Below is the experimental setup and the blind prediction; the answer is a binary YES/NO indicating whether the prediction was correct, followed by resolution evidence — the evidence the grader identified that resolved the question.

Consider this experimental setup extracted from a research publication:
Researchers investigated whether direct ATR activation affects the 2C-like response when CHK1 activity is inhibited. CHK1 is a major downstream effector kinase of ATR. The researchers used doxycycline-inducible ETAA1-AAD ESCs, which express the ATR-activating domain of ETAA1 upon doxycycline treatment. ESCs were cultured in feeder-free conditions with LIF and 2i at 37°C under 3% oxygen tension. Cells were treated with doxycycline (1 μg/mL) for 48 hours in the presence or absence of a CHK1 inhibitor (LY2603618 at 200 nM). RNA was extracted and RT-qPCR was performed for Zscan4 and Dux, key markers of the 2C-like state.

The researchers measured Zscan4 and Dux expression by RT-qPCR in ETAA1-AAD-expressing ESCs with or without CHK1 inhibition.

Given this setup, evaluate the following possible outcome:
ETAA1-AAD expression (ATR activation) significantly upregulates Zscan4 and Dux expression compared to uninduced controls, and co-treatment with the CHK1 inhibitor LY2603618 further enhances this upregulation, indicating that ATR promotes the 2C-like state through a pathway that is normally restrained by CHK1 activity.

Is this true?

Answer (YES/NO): NO